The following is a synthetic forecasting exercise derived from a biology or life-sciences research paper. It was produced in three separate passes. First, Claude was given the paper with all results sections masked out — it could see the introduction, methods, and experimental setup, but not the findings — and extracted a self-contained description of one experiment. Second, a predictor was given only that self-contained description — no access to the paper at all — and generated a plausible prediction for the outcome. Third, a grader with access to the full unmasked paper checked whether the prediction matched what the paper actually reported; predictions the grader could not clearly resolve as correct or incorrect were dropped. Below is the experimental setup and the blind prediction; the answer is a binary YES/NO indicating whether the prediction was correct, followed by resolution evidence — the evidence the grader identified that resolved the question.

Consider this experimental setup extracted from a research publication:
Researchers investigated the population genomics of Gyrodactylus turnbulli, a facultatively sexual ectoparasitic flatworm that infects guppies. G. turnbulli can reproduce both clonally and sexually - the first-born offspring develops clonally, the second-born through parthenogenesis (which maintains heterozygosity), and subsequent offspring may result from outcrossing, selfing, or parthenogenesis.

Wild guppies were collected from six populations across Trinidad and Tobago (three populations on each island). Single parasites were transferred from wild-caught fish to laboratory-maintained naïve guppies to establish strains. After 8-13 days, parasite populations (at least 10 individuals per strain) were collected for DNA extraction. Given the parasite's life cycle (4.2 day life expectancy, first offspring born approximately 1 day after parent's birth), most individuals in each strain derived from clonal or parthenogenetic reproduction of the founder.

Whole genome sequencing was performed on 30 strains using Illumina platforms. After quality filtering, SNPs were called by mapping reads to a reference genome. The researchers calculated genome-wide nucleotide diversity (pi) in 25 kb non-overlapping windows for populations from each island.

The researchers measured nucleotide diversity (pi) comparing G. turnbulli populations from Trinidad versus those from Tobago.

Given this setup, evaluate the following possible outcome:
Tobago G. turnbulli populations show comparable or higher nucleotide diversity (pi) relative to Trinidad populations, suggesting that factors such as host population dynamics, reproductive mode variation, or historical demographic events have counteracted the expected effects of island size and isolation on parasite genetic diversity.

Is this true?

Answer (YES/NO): YES